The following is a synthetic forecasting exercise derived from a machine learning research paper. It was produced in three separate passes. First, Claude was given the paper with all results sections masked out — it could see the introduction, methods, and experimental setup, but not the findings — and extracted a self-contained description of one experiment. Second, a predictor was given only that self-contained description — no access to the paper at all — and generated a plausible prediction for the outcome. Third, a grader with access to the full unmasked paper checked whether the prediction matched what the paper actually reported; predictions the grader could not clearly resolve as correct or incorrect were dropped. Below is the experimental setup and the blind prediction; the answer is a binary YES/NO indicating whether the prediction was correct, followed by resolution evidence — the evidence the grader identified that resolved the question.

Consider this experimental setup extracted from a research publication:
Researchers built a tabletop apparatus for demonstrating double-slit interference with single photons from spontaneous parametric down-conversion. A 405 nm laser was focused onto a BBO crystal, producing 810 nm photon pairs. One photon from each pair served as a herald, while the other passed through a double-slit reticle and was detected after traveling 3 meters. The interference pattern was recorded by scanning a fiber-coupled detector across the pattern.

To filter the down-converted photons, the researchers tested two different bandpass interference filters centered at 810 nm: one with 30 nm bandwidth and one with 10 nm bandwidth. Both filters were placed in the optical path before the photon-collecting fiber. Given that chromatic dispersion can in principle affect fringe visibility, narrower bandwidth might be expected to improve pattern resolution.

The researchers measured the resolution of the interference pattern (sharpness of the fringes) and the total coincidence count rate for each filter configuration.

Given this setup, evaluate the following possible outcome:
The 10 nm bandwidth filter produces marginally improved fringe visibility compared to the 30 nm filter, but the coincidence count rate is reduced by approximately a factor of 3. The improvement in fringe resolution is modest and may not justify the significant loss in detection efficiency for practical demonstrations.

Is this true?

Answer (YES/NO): NO